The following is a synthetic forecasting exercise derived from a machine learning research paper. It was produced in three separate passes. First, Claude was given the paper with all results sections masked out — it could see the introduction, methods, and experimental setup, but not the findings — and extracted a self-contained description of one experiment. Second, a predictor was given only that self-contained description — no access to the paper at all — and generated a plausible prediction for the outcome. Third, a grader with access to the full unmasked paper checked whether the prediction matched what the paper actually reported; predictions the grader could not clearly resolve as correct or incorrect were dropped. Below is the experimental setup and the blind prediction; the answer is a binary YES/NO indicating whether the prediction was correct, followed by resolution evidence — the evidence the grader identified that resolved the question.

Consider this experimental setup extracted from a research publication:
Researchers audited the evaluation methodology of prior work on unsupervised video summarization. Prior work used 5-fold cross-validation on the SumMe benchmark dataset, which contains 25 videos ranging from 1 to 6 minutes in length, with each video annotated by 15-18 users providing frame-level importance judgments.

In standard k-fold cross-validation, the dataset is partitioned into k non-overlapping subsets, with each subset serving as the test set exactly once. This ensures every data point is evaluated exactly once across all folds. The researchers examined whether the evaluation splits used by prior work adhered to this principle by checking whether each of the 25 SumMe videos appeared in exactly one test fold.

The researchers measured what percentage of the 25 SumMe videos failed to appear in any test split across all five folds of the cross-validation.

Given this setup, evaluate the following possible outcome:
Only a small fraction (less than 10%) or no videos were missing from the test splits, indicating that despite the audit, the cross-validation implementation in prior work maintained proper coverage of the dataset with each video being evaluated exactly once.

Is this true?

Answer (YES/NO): NO